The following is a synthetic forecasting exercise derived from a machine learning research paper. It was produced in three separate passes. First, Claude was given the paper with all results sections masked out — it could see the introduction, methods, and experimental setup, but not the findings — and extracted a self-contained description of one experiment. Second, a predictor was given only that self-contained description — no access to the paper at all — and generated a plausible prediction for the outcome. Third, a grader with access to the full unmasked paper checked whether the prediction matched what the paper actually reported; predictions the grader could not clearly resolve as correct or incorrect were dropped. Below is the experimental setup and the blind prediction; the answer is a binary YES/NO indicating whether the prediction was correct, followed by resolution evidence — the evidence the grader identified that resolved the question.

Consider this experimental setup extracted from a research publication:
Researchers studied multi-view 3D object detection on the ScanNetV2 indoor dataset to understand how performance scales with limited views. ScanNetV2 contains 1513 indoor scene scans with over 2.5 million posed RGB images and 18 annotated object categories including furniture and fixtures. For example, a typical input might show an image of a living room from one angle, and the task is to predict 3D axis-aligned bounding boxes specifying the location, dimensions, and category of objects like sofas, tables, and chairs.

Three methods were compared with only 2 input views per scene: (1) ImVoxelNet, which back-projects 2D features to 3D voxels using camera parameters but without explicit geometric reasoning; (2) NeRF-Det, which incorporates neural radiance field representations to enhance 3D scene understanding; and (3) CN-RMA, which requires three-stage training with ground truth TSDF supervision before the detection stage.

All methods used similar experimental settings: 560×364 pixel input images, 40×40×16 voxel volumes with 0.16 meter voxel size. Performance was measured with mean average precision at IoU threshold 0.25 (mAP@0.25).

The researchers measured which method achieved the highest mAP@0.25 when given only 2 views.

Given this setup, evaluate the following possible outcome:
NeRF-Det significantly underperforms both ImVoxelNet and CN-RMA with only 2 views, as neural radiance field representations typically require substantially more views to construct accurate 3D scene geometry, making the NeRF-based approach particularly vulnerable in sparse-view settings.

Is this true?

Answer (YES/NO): YES